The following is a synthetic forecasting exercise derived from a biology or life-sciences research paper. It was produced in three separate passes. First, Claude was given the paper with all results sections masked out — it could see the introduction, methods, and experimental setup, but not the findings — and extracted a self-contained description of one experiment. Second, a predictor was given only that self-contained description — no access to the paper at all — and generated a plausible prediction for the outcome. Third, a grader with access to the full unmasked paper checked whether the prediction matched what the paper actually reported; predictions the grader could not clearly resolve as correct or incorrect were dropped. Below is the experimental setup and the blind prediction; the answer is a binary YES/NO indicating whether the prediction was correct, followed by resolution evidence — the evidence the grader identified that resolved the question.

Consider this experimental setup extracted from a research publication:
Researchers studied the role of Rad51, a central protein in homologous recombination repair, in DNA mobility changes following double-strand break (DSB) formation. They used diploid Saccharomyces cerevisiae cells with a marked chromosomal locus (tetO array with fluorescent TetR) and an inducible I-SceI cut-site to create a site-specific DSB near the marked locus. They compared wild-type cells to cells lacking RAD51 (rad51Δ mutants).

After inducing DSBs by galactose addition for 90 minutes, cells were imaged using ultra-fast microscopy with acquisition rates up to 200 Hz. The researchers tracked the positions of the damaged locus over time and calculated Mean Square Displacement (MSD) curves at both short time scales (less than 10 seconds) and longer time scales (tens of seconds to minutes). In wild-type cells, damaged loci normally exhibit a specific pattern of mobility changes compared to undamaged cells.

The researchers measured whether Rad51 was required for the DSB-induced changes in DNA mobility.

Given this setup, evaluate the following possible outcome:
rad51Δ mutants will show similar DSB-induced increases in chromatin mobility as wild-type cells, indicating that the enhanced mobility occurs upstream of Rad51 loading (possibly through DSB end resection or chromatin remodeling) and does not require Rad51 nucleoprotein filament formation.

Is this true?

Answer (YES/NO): NO